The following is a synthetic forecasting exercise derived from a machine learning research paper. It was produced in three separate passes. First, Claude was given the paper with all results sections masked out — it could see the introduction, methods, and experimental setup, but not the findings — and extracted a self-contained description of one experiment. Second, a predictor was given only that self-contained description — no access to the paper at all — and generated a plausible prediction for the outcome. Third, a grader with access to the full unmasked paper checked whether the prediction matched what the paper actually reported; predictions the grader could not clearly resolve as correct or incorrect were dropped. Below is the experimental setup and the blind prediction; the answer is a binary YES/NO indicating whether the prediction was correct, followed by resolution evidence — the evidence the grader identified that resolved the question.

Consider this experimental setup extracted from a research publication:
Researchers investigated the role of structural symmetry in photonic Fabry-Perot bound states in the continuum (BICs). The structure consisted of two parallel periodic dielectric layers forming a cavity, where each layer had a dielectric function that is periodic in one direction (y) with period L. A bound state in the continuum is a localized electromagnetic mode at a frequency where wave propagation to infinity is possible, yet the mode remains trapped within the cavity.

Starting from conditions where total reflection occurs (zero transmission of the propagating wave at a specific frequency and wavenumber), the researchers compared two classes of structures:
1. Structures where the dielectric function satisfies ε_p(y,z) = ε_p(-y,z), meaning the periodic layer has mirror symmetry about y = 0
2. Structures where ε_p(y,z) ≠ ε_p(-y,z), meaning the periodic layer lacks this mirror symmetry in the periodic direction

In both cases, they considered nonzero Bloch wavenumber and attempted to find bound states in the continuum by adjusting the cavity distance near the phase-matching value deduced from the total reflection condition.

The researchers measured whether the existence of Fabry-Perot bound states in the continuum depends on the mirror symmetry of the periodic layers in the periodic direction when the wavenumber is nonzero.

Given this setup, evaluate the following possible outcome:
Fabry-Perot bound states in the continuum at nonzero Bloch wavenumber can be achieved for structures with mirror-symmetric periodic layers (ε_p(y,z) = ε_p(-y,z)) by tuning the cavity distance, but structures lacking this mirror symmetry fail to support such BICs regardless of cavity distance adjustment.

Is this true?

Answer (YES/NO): YES